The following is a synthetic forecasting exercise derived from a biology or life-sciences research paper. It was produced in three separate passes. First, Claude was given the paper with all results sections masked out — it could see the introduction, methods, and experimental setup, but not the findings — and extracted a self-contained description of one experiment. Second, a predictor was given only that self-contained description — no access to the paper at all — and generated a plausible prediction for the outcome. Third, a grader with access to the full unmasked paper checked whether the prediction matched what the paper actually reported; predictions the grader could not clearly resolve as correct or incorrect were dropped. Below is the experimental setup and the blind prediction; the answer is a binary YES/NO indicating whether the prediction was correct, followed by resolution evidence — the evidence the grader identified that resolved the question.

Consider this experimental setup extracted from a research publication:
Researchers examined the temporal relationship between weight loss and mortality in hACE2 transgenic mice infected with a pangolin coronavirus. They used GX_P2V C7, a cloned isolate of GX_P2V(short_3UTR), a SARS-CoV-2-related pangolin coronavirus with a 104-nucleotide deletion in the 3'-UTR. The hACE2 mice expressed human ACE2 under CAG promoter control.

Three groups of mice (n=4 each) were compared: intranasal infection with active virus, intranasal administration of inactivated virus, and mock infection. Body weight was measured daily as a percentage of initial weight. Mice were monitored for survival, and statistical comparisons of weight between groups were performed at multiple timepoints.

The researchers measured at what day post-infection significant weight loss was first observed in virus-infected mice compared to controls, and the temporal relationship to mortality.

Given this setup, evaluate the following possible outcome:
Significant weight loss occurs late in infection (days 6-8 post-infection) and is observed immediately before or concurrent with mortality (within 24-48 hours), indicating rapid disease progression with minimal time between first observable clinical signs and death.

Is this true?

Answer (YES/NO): NO